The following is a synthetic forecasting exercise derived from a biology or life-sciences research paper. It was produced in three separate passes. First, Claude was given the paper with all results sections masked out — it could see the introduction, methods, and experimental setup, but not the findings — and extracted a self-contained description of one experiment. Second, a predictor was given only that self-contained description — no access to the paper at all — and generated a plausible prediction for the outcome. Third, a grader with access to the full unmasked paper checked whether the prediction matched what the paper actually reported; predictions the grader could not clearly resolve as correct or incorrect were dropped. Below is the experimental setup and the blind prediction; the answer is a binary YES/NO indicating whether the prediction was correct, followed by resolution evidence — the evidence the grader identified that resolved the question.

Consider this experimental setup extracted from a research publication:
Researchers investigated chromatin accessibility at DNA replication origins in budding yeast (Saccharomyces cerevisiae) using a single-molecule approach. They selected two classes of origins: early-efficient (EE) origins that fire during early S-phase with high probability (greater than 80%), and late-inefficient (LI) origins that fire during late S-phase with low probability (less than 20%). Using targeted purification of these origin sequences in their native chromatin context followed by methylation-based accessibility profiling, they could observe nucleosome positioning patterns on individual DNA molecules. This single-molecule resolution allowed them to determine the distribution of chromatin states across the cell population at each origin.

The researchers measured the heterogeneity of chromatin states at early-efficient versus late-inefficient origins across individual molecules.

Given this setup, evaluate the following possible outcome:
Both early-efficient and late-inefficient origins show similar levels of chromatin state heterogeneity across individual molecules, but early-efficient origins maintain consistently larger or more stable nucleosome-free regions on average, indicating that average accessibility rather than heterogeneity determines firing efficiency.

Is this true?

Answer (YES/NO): NO